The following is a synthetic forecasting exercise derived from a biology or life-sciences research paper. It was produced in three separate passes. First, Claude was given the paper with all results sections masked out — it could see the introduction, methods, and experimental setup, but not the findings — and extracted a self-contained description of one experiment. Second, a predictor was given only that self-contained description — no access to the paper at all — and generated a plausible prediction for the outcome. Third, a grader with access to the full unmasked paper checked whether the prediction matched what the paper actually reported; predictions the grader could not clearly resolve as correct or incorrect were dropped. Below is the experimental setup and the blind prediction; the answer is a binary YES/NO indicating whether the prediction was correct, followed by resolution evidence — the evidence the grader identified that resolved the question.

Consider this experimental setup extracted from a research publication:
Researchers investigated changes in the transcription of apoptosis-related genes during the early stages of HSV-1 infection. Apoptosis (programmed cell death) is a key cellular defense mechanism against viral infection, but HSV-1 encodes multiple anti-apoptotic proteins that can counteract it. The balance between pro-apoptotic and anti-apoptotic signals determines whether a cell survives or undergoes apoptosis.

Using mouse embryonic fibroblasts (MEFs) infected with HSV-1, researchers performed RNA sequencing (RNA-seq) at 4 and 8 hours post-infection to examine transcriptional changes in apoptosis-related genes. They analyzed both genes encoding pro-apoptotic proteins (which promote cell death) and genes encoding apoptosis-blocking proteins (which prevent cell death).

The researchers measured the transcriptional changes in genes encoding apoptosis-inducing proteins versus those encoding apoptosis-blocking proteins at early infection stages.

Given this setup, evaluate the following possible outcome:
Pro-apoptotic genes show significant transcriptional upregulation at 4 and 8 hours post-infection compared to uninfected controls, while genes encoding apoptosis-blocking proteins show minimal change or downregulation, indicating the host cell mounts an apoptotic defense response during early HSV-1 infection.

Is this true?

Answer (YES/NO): YES